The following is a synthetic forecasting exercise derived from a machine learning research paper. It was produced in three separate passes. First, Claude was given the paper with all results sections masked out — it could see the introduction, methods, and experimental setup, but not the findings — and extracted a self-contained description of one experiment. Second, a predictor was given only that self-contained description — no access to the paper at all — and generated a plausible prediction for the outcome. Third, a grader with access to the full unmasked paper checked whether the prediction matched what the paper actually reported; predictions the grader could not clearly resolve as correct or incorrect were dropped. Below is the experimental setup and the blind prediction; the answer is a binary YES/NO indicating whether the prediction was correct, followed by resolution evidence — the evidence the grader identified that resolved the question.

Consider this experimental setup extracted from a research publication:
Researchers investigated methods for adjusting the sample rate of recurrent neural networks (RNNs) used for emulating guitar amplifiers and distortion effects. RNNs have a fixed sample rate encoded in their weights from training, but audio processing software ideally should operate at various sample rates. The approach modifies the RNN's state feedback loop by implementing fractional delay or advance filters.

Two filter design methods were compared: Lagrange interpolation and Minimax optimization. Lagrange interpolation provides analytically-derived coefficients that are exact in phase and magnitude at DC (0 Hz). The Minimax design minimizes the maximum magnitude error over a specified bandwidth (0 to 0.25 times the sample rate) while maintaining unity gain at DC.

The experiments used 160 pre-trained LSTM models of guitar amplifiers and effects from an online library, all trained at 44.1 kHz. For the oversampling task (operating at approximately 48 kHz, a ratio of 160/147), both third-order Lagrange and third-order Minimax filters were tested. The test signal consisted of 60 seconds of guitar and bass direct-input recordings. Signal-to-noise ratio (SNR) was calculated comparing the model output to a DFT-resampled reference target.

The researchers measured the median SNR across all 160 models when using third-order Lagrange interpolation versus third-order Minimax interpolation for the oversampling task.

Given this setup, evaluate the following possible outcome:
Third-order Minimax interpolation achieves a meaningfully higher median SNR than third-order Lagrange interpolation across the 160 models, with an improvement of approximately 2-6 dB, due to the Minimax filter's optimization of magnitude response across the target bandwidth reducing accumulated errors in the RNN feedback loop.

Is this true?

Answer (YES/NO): NO